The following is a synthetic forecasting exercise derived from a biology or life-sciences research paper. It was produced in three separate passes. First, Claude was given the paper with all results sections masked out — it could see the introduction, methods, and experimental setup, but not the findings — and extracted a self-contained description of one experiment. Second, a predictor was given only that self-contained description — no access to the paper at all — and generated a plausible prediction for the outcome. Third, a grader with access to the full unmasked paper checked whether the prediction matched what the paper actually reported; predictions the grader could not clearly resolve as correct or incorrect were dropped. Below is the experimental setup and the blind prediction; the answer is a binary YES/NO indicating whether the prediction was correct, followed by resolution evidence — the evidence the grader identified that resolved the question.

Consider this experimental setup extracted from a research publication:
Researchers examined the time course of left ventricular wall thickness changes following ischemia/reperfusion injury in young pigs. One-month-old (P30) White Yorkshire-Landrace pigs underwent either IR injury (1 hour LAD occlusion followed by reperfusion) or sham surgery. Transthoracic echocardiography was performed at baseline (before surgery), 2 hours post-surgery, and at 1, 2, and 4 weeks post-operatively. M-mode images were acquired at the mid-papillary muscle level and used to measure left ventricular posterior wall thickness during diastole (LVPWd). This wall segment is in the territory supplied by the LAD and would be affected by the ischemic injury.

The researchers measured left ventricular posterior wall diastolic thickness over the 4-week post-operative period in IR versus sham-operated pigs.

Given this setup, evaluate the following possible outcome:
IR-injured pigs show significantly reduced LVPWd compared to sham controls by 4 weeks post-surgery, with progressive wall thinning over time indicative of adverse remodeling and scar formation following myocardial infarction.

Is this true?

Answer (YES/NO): NO